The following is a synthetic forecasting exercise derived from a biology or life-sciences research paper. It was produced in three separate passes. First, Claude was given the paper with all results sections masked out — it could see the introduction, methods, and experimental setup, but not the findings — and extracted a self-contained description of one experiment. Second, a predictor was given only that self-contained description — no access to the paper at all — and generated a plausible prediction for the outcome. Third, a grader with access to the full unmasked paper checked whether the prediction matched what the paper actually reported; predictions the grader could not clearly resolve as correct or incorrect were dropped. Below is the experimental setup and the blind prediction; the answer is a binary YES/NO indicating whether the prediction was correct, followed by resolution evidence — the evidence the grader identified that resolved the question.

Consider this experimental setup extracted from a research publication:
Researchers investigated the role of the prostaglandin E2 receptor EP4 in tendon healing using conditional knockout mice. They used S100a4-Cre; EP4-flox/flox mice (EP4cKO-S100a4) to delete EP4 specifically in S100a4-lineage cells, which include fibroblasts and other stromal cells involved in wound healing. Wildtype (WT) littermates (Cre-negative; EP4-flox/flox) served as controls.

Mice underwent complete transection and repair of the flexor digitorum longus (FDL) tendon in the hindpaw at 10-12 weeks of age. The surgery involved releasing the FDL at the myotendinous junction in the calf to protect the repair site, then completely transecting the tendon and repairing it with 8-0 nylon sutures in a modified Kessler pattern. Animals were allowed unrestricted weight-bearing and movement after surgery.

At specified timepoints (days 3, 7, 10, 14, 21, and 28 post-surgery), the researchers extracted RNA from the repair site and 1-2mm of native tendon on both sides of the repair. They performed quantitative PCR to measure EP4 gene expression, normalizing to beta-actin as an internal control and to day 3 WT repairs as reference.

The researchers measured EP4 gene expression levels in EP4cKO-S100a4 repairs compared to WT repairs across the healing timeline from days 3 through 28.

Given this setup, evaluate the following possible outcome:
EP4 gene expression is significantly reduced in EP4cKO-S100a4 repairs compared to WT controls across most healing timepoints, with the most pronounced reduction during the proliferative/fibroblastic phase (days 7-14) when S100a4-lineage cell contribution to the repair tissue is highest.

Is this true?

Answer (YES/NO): NO